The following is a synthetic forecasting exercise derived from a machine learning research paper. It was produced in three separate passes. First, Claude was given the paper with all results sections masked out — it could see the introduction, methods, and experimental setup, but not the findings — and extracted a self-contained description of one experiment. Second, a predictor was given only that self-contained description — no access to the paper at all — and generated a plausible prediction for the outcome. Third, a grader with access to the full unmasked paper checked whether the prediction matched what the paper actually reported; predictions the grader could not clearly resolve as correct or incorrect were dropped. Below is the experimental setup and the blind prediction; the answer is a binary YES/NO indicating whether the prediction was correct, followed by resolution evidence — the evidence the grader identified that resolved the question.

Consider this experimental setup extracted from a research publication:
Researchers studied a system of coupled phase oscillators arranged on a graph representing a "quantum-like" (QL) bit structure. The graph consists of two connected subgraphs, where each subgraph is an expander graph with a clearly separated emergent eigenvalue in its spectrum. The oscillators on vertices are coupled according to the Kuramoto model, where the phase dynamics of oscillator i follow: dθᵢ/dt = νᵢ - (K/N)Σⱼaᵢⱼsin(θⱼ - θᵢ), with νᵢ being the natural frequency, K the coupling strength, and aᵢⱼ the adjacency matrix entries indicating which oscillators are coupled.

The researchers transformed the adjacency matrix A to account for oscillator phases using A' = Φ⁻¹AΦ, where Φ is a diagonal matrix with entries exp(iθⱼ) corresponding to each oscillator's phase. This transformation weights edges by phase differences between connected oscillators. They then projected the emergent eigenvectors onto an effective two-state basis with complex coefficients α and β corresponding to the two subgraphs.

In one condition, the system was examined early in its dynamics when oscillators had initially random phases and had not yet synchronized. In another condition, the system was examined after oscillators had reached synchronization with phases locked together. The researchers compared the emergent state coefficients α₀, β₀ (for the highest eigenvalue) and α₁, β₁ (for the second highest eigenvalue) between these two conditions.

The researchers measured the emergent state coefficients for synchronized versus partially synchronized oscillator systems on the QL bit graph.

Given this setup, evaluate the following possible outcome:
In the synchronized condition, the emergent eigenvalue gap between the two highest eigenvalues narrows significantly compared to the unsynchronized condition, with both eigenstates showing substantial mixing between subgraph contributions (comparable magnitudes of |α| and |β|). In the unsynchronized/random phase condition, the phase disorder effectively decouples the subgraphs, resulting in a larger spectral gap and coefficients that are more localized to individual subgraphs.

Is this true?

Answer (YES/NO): NO